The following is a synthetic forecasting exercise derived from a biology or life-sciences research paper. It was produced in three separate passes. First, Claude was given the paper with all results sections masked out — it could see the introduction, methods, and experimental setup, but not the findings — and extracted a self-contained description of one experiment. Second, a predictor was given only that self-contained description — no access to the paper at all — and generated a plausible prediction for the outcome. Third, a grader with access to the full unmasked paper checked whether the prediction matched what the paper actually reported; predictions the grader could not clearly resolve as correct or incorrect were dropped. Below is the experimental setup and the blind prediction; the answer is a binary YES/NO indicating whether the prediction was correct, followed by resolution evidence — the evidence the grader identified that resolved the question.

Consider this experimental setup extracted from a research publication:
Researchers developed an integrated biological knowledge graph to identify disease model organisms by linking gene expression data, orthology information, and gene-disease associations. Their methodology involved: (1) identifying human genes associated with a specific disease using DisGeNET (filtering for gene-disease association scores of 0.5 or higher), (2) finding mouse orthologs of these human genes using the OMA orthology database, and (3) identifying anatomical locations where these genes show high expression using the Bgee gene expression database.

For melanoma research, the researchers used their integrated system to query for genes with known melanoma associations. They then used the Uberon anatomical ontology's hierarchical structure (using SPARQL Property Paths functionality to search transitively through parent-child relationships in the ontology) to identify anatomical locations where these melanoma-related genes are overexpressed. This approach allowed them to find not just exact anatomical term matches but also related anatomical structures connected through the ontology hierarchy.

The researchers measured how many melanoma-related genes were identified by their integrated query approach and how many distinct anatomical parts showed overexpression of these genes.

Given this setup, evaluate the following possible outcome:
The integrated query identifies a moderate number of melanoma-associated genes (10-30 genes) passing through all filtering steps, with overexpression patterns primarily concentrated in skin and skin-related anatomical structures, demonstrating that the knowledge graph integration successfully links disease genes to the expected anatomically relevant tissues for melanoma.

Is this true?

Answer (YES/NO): NO